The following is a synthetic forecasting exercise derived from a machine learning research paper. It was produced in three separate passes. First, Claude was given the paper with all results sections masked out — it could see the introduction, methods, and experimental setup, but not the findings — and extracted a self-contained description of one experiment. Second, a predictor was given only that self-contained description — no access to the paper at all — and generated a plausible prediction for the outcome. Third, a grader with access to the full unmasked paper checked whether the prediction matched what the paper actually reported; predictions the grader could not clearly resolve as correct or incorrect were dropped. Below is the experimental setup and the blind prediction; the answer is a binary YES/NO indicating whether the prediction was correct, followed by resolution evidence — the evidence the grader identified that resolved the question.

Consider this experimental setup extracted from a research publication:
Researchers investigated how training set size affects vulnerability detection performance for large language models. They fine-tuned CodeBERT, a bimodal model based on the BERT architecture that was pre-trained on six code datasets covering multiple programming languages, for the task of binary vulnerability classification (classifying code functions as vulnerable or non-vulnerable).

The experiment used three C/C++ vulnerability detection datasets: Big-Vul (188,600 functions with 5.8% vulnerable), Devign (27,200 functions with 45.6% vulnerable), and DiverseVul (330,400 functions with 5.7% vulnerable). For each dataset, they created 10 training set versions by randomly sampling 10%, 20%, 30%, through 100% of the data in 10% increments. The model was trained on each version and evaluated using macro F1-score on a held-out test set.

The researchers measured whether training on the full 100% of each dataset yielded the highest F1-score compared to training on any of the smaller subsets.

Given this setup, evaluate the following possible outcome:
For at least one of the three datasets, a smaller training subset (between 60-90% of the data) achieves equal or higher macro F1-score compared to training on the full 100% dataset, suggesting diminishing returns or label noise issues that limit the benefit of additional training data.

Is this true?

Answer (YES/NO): YES